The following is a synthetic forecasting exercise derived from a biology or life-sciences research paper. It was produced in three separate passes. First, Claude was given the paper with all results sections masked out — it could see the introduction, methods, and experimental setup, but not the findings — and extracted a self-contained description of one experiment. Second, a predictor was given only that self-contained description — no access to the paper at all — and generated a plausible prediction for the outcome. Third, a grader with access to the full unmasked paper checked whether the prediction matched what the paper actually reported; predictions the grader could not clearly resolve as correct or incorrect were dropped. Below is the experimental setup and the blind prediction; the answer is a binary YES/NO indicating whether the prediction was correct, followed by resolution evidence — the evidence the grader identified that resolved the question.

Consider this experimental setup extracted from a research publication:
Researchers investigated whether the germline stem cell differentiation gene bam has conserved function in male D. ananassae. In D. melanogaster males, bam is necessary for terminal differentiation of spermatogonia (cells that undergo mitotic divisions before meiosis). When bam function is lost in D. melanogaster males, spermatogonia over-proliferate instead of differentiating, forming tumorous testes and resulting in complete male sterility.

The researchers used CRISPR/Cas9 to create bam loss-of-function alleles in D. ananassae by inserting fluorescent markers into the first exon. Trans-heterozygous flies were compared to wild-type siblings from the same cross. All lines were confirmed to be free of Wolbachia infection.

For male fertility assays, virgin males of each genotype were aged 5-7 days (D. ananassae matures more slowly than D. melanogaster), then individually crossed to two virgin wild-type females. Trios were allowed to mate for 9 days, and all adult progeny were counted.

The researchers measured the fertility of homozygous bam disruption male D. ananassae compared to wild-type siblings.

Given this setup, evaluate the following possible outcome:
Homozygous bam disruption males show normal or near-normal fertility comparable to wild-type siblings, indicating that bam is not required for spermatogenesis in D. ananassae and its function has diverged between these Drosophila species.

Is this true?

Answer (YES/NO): YES